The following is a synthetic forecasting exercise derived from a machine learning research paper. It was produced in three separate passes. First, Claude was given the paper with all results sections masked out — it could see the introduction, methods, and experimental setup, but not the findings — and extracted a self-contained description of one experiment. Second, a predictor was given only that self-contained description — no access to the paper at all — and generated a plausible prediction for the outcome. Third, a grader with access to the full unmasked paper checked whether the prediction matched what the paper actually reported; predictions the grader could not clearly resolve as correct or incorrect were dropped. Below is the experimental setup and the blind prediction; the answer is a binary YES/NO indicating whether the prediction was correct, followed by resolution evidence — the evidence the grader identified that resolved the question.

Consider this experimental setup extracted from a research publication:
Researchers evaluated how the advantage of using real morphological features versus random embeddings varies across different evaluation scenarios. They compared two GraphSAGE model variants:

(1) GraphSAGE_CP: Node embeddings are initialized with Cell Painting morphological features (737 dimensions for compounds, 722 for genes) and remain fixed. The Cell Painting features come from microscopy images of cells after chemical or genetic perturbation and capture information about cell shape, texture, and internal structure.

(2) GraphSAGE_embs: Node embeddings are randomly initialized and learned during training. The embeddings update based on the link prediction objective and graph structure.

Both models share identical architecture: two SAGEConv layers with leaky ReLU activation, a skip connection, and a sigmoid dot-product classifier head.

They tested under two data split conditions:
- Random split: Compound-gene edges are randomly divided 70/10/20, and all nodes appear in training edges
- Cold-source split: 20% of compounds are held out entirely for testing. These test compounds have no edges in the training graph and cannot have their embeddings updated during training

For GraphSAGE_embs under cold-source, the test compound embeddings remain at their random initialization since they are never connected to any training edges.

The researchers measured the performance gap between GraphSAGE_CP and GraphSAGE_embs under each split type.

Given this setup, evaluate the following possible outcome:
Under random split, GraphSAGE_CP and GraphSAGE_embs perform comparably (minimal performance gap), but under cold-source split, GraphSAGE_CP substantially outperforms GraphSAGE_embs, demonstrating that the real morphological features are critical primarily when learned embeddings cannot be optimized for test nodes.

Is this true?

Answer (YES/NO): NO